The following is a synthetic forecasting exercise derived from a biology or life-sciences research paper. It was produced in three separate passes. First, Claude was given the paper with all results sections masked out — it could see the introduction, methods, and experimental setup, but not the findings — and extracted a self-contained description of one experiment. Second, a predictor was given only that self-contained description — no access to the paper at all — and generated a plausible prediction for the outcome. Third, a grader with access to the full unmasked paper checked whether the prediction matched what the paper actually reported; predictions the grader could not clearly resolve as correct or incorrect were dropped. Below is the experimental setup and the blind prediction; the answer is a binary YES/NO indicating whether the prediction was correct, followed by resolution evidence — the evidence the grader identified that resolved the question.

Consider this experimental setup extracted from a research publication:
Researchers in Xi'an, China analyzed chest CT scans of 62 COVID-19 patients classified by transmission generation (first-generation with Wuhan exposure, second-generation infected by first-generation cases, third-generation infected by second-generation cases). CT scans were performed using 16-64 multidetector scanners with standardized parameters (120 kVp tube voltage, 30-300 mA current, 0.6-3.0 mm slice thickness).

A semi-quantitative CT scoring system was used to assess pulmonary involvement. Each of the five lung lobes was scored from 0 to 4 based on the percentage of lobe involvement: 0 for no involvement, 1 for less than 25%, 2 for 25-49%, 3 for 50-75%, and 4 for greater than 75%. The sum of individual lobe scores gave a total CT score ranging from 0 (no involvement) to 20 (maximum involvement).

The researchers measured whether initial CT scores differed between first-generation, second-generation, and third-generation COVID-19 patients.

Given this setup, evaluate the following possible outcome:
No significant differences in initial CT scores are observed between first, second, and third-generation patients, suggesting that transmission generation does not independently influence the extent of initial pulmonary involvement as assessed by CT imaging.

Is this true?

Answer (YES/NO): NO